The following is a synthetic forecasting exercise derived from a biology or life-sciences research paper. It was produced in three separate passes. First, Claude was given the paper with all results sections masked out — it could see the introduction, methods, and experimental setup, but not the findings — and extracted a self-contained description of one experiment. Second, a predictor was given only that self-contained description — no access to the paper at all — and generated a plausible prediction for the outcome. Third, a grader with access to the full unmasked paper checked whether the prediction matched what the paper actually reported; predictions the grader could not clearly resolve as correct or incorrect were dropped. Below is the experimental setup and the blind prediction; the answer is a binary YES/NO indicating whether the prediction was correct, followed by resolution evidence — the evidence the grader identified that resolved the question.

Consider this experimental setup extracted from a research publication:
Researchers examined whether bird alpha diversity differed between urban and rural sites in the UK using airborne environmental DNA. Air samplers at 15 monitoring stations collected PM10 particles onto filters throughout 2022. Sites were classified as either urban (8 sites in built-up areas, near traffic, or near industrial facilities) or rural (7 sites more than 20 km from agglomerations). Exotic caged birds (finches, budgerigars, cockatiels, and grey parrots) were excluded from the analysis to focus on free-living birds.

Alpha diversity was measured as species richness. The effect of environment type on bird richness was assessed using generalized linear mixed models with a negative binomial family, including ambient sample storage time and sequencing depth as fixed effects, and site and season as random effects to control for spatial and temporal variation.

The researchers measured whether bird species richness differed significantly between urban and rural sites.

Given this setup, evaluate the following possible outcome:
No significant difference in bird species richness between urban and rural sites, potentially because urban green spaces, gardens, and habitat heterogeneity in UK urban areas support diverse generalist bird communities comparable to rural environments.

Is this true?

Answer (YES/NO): NO